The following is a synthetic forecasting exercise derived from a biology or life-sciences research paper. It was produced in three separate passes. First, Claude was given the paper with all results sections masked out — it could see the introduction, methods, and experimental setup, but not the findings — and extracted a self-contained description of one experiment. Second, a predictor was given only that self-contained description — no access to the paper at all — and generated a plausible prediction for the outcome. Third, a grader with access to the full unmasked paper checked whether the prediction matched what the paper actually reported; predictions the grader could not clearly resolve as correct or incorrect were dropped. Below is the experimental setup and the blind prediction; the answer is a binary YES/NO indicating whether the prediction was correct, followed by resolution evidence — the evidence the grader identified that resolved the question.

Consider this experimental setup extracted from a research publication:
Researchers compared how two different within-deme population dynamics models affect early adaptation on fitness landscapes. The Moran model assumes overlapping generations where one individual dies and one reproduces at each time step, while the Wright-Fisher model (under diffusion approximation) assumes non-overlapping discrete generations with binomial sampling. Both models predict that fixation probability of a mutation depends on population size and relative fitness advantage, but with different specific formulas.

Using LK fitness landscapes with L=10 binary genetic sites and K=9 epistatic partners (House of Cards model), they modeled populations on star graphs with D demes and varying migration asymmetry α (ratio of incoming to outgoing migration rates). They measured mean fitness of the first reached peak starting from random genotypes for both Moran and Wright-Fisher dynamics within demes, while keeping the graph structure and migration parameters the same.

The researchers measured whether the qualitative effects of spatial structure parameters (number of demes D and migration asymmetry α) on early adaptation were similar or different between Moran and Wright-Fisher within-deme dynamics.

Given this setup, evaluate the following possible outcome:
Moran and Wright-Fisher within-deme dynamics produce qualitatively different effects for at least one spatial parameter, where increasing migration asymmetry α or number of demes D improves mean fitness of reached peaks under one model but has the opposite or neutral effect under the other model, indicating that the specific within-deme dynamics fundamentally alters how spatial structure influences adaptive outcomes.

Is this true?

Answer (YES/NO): NO